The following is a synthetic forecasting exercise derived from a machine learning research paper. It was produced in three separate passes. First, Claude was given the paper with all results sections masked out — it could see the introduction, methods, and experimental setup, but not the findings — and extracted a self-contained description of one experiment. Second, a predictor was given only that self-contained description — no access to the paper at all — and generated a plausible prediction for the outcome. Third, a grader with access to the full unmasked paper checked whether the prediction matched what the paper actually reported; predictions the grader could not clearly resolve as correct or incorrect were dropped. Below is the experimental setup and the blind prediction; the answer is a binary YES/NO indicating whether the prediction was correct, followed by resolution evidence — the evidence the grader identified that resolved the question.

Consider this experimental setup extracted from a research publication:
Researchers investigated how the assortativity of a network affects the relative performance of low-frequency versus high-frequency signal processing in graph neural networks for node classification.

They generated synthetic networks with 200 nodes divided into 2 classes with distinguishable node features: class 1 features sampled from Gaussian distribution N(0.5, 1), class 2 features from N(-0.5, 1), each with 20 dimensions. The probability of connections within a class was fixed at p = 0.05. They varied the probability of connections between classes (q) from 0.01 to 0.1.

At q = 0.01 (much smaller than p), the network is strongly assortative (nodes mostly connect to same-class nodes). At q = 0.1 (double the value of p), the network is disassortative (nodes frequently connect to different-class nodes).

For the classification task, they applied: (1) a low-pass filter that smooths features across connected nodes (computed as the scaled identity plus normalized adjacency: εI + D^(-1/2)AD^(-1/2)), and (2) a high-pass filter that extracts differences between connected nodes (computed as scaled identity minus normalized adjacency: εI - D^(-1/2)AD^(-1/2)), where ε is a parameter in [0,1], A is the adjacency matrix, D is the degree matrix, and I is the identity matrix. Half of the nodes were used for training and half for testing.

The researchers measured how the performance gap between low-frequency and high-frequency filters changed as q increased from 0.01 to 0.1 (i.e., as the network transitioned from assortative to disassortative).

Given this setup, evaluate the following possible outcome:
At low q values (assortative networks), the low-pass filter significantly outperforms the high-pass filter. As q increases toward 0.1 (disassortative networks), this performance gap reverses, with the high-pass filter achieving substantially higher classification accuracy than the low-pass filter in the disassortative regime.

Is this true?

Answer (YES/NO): YES